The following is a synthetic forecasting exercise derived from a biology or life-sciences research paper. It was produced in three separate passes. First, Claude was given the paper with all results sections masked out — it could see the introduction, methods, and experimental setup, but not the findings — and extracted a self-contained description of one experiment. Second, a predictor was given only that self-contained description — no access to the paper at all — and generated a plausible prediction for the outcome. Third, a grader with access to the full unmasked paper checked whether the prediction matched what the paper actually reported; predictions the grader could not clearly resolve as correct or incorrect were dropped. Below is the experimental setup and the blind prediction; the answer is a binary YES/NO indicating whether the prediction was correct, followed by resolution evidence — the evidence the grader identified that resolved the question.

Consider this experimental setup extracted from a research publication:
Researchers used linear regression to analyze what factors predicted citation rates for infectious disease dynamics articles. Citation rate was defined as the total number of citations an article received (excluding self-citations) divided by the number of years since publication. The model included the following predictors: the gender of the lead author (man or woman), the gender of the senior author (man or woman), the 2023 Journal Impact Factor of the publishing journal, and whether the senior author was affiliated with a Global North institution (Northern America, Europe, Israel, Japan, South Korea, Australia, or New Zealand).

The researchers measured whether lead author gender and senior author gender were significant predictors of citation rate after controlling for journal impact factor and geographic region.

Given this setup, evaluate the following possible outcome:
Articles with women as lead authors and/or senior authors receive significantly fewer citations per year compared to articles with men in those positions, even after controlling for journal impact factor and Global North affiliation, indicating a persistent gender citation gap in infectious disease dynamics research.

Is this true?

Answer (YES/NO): NO